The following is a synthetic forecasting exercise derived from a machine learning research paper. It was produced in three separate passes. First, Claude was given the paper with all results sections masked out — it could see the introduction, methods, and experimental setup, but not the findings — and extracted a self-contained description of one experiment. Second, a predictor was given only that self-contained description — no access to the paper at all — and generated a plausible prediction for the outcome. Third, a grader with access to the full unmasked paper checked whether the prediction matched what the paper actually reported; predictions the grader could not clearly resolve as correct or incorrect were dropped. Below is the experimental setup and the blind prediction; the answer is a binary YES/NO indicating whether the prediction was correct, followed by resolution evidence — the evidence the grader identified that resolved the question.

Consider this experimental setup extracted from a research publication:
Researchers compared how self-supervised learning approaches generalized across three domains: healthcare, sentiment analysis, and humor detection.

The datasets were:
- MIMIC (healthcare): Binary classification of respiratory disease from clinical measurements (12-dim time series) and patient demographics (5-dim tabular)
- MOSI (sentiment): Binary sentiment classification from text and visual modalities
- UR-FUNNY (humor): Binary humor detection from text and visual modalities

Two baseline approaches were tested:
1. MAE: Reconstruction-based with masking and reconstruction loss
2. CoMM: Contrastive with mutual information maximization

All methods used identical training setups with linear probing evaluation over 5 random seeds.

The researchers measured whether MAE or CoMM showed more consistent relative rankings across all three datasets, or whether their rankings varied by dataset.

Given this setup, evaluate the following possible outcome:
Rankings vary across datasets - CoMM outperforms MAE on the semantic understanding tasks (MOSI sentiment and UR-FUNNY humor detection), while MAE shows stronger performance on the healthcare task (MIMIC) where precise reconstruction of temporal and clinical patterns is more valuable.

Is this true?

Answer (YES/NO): NO